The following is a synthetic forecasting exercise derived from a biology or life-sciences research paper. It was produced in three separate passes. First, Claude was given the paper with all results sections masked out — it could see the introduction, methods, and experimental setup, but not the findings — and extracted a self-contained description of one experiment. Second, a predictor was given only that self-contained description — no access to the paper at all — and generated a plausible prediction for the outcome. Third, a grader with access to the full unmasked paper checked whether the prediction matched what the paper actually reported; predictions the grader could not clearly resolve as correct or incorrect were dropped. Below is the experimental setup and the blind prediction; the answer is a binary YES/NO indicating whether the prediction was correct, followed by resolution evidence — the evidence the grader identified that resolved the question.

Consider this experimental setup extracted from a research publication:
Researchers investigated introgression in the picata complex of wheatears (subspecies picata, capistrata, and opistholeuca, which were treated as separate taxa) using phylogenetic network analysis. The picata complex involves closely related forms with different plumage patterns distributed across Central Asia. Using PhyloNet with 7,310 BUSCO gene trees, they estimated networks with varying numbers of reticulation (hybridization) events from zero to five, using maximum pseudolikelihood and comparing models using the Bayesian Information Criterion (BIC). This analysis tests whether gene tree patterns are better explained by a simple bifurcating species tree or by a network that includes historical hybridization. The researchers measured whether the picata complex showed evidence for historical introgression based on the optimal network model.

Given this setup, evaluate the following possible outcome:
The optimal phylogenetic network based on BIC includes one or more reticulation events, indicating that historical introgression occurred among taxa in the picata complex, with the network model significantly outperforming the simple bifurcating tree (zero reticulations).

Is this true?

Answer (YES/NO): YES